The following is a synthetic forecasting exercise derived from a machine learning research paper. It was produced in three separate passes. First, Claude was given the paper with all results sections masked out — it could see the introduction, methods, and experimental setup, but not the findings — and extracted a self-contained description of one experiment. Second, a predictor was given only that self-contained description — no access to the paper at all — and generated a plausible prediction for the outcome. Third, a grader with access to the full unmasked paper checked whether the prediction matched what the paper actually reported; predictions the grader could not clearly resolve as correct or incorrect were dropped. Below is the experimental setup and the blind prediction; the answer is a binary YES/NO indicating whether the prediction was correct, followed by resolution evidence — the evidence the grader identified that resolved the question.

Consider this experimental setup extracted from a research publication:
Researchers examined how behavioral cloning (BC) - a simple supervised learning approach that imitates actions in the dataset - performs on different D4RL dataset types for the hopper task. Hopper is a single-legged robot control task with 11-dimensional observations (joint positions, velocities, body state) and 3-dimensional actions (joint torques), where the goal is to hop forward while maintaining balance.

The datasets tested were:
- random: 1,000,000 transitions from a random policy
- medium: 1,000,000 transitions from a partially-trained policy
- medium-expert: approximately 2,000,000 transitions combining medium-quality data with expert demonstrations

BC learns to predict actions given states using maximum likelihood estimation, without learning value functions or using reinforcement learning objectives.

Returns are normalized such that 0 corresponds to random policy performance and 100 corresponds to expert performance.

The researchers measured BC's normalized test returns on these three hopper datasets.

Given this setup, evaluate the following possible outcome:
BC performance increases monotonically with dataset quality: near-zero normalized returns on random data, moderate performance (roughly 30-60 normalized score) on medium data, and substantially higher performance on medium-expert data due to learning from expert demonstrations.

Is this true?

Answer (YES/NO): NO